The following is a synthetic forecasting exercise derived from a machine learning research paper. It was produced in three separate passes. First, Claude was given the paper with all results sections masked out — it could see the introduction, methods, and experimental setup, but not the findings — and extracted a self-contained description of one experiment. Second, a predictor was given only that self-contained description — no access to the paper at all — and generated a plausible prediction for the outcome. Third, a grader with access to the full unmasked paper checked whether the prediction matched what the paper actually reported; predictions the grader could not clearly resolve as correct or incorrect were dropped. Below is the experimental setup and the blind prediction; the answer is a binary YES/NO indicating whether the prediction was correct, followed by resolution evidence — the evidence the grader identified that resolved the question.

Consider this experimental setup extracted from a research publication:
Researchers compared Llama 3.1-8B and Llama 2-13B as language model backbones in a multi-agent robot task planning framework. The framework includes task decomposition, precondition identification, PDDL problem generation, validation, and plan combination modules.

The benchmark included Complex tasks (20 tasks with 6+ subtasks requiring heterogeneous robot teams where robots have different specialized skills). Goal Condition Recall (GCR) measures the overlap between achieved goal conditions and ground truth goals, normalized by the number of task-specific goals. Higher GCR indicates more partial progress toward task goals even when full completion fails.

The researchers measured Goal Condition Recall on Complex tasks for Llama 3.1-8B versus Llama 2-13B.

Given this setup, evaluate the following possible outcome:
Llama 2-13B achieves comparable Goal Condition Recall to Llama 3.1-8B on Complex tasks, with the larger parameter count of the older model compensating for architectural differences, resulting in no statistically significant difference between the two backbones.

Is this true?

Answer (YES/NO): NO